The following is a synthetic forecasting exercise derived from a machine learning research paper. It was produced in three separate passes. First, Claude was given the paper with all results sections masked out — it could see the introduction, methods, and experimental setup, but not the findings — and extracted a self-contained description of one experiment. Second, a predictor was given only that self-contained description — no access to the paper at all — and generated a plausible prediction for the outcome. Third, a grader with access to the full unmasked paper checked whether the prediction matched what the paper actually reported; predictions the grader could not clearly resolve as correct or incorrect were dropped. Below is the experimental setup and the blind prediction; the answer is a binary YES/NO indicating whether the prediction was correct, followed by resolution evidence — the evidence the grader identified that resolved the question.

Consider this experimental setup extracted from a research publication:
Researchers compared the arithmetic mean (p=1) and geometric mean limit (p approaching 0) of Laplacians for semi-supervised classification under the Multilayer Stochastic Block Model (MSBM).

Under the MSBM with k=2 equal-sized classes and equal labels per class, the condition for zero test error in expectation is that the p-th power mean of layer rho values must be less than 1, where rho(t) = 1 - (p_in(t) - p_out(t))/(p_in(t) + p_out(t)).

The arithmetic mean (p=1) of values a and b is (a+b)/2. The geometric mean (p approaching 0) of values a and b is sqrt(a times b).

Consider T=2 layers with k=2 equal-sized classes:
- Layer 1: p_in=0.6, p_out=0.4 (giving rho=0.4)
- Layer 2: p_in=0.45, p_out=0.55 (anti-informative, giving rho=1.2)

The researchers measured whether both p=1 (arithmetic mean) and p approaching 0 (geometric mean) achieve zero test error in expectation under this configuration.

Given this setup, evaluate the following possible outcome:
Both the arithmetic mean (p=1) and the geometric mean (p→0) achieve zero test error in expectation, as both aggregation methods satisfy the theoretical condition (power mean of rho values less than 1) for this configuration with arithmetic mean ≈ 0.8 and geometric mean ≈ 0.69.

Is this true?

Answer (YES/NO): YES